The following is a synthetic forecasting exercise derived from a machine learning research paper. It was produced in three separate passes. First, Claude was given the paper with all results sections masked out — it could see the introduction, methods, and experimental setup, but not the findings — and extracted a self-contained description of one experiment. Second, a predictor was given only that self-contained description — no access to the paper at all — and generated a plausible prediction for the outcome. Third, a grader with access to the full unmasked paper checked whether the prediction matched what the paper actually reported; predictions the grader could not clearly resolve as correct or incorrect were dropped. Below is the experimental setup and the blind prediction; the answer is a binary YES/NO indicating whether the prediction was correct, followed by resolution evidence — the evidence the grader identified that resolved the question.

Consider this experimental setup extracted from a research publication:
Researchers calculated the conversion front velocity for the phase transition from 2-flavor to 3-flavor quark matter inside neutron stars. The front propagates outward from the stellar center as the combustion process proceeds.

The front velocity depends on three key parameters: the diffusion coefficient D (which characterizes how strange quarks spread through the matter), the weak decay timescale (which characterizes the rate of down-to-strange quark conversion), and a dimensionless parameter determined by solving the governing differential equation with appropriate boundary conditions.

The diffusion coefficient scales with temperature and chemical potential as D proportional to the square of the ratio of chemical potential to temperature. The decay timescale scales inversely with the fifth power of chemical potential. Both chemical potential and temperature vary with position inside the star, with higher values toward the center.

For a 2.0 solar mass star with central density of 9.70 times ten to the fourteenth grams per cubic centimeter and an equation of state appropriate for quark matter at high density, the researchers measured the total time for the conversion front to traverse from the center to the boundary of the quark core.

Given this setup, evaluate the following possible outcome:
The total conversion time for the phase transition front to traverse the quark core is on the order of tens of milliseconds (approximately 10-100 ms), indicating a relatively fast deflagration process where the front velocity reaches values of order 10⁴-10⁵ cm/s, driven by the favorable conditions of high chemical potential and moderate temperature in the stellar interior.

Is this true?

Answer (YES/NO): NO